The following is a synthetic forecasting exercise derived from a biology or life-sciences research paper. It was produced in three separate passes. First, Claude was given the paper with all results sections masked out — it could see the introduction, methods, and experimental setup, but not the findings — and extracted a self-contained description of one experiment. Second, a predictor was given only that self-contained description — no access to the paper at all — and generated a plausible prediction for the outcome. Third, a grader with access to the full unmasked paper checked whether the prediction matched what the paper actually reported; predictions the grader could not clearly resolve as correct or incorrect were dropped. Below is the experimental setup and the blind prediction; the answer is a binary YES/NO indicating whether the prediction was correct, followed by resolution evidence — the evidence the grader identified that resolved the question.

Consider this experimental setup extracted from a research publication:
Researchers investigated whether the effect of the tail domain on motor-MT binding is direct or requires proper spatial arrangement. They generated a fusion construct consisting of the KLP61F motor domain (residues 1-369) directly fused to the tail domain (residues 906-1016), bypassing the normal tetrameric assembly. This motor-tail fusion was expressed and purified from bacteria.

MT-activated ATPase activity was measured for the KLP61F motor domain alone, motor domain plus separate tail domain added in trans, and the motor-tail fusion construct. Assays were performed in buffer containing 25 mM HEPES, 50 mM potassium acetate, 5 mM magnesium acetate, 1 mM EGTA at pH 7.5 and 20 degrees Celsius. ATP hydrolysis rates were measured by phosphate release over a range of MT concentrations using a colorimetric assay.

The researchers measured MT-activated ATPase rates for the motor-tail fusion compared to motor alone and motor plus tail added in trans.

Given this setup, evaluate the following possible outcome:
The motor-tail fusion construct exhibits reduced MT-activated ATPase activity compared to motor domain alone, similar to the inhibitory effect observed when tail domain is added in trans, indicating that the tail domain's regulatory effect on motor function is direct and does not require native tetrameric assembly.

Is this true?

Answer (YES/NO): YES